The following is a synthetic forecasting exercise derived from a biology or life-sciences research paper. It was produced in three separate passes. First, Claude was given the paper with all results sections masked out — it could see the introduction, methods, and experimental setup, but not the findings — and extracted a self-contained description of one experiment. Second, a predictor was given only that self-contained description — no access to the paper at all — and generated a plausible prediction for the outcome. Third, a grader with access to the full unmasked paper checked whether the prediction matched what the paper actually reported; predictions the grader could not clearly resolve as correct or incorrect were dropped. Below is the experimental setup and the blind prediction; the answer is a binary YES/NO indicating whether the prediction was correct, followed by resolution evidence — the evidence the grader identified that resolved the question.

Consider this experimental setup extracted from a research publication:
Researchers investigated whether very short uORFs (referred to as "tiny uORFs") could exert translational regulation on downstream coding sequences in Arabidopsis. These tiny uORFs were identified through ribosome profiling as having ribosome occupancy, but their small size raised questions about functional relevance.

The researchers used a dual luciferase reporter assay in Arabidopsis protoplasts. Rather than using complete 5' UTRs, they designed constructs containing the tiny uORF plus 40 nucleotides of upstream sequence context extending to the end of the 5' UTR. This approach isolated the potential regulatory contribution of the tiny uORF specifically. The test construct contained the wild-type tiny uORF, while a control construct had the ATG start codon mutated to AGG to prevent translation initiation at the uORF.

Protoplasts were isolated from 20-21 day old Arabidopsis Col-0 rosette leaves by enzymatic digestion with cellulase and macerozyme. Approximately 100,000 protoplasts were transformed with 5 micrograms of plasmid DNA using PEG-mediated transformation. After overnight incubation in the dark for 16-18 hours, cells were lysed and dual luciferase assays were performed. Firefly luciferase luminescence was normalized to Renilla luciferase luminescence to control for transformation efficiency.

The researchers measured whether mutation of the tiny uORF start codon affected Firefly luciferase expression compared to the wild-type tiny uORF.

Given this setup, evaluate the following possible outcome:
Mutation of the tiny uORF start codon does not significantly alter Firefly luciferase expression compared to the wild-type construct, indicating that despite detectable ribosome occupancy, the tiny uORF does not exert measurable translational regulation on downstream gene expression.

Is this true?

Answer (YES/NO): NO